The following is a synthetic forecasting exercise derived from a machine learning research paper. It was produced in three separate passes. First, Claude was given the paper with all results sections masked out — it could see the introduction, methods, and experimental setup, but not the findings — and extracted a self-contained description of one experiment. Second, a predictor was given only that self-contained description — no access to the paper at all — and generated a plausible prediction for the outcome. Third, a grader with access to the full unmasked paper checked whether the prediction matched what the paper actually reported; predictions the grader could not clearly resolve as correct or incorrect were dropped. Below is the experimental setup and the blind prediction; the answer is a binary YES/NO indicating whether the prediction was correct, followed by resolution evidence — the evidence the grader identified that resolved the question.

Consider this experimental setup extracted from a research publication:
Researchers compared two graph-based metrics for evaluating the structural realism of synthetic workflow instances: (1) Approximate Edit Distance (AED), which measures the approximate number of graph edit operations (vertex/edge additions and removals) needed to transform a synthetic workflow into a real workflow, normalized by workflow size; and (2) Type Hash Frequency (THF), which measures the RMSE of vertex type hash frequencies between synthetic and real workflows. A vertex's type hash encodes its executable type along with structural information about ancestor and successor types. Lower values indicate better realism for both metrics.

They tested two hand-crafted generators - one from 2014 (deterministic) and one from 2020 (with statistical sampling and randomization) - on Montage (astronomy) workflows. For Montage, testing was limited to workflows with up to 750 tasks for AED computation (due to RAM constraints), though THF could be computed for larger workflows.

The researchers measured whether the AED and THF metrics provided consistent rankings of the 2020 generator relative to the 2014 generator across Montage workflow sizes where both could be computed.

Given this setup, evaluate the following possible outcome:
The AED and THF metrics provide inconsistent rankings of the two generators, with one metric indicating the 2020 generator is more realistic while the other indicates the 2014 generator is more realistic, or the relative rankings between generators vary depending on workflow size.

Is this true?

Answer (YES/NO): NO